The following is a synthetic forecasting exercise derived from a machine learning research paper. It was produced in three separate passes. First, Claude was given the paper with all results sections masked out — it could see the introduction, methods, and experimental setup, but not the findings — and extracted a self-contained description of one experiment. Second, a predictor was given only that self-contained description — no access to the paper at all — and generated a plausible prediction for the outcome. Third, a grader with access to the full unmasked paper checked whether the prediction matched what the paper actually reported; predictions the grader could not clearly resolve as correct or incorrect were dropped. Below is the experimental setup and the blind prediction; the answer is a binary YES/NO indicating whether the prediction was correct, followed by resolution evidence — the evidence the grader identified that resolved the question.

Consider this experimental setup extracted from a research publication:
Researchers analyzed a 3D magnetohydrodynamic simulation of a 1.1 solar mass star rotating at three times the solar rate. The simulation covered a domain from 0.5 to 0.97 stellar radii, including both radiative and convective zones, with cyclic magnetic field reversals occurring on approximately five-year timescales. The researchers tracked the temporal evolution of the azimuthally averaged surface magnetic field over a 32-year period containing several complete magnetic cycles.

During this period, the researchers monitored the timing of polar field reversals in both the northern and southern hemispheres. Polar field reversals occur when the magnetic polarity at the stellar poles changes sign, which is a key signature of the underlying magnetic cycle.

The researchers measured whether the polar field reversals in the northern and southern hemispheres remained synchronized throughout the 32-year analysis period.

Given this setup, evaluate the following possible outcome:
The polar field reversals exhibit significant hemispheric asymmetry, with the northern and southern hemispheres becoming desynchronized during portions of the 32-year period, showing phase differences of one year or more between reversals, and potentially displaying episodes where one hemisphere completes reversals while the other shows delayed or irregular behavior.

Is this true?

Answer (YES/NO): YES